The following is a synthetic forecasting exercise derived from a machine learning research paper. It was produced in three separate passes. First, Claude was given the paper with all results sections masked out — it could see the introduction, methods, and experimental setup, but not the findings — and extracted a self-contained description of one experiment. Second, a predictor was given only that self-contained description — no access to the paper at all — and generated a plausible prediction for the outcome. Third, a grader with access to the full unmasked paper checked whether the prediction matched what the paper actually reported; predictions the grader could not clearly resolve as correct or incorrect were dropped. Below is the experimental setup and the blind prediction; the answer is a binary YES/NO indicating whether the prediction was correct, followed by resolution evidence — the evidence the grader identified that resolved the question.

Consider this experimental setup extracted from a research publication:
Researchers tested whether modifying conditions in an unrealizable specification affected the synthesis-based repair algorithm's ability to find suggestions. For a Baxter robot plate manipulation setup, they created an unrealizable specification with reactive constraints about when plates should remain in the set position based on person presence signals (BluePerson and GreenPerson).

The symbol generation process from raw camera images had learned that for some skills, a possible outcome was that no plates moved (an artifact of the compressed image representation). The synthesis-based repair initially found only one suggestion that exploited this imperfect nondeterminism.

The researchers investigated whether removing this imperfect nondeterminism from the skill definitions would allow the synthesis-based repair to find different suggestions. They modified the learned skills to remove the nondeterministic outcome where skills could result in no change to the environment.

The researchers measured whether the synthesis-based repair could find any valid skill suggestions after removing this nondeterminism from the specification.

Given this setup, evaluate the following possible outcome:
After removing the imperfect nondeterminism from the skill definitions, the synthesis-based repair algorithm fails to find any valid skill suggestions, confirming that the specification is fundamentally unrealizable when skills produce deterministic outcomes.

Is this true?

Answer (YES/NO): NO